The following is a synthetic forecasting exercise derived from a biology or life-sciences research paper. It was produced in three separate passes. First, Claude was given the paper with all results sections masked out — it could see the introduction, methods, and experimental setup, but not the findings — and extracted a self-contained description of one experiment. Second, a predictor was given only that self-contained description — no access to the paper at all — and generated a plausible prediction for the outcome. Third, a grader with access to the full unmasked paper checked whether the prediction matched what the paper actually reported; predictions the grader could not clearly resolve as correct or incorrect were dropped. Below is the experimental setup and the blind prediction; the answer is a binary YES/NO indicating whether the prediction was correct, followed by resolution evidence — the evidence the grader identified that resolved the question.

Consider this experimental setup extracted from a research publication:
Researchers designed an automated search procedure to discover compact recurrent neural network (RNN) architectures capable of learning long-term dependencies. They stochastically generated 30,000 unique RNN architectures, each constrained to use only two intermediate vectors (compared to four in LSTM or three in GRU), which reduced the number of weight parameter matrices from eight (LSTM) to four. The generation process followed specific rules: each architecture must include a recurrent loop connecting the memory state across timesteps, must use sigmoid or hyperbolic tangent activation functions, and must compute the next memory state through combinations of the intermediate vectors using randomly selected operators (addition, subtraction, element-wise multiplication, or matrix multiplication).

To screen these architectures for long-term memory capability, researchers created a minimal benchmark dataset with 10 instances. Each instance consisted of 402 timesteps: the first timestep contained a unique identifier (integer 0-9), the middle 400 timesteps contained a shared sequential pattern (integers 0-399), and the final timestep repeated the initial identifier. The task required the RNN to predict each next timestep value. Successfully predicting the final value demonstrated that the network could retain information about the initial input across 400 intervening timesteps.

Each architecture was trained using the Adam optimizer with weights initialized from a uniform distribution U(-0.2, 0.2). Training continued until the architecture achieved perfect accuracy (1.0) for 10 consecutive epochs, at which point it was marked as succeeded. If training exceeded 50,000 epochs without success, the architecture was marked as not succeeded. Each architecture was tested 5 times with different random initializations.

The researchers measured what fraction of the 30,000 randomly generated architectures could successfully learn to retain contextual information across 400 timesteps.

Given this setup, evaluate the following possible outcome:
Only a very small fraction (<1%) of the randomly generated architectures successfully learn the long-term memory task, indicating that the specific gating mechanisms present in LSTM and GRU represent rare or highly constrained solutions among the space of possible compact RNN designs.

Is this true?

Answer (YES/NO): NO